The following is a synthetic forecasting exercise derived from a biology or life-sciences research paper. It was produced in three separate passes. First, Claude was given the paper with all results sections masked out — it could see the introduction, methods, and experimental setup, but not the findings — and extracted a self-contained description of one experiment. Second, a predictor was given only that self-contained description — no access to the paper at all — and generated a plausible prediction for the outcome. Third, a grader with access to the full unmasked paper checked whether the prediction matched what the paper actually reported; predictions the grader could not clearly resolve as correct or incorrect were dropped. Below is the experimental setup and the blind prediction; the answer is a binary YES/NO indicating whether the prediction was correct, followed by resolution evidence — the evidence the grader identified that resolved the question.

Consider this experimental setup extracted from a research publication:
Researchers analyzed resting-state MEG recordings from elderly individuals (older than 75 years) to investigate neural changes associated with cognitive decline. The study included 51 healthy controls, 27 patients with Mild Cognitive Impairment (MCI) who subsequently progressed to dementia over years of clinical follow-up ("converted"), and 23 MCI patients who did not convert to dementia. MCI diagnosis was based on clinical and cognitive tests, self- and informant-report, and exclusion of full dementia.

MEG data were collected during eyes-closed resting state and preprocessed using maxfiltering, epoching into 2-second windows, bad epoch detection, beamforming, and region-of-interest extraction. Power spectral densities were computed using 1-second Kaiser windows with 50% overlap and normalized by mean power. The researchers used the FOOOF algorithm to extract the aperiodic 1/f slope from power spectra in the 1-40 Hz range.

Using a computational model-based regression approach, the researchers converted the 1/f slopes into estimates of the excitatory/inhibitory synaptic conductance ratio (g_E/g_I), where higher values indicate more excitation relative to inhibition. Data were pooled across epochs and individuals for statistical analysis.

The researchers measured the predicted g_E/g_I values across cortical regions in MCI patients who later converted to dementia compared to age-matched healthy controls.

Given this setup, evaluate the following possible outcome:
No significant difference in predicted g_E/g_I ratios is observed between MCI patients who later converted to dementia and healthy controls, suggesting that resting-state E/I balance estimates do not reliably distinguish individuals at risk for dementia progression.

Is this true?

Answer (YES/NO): NO